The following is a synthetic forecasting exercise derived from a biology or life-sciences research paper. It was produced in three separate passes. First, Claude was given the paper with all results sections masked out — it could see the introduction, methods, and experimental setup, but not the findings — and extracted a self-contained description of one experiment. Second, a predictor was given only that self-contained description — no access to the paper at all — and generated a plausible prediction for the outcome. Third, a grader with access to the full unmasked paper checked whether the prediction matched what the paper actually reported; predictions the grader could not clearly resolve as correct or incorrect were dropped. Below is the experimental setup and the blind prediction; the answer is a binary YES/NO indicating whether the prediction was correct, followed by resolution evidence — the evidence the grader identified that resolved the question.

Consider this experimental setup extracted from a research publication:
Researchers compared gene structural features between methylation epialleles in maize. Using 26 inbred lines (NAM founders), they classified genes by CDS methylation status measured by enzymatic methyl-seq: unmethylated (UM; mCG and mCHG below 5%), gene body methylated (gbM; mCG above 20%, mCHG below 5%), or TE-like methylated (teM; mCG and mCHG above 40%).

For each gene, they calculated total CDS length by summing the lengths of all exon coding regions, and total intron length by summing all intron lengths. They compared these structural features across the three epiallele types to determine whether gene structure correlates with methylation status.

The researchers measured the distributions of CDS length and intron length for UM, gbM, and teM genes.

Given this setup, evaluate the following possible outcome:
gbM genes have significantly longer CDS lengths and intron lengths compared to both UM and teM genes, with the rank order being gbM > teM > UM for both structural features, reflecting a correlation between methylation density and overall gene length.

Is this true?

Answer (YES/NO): NO